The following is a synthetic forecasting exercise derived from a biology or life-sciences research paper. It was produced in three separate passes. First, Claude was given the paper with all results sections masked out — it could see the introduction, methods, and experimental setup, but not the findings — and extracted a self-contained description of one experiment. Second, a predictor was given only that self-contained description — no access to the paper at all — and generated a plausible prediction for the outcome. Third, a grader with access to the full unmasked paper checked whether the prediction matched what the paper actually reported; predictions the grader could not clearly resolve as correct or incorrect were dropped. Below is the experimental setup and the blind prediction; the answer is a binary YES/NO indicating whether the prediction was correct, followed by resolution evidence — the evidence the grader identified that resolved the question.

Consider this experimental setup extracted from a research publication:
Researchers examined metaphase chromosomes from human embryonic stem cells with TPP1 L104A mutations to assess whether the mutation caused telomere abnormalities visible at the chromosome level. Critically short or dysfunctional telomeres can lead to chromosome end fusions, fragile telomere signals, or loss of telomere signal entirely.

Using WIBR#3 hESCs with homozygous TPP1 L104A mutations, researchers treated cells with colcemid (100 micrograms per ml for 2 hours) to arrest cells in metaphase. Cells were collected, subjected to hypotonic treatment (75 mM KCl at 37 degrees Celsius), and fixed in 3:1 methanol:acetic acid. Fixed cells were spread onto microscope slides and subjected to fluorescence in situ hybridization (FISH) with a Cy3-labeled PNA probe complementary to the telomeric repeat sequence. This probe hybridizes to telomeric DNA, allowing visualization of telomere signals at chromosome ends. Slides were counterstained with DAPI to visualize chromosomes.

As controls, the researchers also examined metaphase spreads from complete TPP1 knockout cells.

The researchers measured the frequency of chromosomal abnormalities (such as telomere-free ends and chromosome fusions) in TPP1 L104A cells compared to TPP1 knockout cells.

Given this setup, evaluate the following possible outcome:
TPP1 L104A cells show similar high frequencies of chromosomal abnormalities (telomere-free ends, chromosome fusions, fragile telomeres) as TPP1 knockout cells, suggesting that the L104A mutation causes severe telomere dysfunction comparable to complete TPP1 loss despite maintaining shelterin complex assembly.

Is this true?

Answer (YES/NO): NO